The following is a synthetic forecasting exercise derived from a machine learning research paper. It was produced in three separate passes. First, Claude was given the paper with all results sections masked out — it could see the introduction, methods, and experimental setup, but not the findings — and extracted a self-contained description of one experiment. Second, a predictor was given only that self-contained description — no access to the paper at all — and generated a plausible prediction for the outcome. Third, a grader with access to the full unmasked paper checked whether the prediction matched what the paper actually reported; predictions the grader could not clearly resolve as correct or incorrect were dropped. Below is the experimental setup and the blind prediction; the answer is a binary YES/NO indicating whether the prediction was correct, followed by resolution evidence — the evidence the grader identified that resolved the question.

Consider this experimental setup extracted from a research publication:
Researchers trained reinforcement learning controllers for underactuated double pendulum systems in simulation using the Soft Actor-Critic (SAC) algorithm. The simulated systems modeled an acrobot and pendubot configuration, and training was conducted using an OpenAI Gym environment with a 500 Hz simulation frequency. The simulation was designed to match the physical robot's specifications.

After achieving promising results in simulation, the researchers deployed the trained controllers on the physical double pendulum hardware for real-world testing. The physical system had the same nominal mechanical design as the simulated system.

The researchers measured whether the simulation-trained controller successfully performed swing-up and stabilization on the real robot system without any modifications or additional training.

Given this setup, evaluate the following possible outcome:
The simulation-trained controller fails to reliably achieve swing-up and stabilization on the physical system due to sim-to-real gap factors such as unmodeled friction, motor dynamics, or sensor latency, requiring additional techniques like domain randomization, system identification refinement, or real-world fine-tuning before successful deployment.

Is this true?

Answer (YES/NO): YES